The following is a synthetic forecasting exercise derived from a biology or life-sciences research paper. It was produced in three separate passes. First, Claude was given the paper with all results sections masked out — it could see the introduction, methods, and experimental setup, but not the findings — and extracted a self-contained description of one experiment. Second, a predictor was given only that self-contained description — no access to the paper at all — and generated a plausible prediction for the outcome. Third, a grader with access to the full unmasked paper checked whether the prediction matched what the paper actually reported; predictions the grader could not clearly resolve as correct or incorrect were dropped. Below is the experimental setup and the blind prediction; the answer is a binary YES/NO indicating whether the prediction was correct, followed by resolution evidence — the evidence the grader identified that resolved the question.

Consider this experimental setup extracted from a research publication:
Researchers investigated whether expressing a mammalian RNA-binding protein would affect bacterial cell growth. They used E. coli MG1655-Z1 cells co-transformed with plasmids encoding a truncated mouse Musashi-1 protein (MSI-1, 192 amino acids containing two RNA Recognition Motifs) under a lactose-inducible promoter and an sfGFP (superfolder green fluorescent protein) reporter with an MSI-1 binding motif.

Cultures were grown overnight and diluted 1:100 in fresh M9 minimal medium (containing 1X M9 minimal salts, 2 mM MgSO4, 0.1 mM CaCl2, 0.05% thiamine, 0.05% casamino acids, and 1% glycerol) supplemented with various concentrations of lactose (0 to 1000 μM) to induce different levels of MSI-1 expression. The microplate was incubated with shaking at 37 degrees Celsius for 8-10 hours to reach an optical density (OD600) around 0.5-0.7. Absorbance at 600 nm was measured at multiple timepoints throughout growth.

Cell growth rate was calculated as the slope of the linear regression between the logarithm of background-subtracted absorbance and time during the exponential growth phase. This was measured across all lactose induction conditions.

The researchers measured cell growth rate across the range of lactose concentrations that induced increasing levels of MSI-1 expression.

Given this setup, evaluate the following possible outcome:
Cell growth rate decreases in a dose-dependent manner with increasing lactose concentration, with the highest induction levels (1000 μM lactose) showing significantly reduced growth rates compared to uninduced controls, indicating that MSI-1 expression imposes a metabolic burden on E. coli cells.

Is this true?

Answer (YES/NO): NO